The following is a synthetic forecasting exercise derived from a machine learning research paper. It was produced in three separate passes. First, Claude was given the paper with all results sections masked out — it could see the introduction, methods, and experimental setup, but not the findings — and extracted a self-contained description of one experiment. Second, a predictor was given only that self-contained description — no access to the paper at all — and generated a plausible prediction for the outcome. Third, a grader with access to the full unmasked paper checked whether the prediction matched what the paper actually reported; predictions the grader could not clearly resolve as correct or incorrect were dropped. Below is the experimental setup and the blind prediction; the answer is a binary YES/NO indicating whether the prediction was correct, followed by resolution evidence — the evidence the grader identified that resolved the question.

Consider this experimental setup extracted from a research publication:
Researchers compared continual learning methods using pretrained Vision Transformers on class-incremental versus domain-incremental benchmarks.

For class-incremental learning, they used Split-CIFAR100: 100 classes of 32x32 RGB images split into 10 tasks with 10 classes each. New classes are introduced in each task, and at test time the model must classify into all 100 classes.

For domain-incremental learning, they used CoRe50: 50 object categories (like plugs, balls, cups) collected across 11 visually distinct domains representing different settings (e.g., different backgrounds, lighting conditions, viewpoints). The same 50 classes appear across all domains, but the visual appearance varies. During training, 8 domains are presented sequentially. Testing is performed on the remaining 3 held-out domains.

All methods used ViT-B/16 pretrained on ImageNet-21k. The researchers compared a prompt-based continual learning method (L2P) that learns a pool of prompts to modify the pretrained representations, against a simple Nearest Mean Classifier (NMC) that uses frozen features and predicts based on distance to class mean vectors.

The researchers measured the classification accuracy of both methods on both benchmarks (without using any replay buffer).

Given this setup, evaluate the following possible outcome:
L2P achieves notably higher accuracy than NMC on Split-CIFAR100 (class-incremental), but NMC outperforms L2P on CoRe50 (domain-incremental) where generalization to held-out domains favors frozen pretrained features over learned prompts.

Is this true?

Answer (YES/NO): NO